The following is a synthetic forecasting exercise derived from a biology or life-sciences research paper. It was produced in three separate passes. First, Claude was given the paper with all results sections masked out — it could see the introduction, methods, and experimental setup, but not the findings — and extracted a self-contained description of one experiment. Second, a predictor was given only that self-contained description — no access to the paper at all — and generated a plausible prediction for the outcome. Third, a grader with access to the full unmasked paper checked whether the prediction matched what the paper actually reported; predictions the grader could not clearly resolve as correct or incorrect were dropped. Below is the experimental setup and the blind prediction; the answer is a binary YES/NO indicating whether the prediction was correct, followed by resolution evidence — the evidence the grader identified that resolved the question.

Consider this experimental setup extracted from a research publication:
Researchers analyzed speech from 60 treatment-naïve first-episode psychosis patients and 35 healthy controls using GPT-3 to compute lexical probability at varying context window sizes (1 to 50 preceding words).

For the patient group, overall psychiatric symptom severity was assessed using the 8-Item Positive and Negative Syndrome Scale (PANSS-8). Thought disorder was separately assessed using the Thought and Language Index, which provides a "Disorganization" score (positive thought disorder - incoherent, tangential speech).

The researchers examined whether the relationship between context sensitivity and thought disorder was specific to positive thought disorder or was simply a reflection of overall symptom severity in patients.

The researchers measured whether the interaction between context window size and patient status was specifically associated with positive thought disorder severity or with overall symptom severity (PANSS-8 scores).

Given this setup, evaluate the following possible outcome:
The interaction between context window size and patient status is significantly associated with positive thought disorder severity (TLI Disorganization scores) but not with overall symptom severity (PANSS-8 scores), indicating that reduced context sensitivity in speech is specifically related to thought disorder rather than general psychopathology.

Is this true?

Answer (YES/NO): YES